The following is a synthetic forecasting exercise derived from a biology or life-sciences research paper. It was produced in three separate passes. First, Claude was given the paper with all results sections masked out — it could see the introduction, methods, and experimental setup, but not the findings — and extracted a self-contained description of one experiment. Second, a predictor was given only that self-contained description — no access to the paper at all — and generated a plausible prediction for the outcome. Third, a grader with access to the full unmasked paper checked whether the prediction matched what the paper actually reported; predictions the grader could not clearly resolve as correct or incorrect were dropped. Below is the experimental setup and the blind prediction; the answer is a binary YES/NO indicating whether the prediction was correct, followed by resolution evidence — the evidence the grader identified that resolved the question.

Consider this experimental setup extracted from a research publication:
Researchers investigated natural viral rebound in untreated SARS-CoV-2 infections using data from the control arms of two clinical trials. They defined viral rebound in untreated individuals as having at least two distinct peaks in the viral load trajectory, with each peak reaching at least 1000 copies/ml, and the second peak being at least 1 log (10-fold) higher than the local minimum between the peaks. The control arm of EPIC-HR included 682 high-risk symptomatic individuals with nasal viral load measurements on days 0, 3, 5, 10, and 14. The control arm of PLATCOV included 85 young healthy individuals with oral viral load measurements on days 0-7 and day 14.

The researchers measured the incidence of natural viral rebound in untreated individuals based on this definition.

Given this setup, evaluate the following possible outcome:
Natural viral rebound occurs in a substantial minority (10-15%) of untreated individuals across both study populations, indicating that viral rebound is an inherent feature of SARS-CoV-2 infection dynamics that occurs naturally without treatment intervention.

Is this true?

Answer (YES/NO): NO